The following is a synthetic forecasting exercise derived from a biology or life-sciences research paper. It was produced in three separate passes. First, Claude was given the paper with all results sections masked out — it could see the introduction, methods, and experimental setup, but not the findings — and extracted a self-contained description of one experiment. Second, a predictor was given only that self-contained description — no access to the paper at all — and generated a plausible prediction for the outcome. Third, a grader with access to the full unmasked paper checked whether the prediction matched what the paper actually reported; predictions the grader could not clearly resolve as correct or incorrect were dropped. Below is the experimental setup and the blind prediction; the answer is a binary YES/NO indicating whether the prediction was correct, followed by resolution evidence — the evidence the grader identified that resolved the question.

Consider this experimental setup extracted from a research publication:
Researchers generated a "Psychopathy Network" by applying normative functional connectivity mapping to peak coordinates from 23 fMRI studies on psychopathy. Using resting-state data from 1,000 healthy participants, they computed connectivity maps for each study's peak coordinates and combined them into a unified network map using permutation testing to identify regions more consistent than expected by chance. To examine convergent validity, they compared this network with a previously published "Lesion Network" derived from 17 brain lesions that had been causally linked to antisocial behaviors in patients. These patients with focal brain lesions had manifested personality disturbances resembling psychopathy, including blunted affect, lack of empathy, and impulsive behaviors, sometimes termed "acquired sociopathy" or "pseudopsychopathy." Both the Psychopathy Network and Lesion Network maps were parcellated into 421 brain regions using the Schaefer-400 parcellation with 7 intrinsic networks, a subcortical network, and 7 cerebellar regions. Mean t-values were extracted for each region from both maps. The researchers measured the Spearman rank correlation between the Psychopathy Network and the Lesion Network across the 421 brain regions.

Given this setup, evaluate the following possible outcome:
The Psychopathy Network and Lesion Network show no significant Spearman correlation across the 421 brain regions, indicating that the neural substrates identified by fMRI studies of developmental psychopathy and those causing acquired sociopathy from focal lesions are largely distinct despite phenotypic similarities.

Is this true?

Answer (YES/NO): NO